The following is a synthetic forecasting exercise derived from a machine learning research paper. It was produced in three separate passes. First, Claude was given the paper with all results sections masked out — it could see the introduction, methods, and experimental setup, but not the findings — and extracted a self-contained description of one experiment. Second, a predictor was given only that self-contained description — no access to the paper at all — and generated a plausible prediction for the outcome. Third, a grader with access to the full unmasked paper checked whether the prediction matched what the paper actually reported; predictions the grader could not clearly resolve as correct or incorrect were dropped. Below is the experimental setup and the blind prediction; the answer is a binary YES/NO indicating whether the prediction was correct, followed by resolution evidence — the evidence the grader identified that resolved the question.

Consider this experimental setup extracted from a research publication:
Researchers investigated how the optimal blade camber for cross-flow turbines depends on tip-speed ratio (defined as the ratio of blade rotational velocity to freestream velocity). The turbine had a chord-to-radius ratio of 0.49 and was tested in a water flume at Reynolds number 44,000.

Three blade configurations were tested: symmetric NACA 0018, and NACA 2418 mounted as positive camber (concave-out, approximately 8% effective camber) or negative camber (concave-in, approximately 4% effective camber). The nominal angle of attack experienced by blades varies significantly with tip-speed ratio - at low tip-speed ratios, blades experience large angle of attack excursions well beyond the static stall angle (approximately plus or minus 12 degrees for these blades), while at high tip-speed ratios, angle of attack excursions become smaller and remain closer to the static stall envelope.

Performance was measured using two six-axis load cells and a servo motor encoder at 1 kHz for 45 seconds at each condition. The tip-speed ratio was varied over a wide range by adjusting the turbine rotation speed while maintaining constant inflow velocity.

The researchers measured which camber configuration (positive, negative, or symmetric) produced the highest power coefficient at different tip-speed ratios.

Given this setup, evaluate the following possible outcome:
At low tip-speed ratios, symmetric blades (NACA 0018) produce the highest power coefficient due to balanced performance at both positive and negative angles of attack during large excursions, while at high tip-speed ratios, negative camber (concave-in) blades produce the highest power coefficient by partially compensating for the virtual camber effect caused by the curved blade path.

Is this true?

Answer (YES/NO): NO